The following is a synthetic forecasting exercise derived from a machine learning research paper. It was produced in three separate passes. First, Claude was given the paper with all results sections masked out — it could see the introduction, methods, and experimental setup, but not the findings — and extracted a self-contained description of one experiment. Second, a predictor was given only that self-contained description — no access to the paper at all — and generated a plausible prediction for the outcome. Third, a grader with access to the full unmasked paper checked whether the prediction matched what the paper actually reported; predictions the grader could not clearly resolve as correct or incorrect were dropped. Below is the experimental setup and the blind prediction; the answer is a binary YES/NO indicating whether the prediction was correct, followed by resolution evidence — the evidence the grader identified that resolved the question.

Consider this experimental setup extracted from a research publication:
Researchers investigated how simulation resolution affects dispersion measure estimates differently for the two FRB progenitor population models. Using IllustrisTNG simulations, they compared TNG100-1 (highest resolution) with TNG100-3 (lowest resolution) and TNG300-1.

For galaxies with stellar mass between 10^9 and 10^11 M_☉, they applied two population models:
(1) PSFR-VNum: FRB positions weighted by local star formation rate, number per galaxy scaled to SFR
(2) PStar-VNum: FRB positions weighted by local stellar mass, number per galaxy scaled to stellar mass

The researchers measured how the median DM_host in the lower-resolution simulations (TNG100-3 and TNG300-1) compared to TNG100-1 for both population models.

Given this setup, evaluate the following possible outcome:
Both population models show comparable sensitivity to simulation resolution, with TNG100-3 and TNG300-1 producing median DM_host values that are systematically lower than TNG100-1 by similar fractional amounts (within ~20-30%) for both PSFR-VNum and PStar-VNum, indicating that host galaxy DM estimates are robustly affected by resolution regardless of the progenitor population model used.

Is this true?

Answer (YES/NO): NO